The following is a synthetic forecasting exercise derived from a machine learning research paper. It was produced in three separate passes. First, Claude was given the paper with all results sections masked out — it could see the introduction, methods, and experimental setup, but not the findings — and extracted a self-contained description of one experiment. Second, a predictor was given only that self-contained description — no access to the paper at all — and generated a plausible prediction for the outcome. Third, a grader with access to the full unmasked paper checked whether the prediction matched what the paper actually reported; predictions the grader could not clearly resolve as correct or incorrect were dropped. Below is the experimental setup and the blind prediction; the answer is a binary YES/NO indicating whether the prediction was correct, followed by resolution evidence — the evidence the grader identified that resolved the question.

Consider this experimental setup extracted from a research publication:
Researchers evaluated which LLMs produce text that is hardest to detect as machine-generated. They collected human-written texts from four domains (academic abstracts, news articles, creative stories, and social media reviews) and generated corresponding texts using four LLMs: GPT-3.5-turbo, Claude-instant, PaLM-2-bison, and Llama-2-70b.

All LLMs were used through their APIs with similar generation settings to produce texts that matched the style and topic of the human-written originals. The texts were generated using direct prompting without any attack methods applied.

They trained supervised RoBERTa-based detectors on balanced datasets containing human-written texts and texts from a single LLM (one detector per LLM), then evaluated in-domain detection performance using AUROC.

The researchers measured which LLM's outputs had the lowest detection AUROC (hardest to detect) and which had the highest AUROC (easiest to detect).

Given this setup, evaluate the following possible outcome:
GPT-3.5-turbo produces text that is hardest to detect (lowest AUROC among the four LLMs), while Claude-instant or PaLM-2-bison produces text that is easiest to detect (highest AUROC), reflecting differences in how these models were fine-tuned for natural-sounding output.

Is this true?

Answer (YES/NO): NO